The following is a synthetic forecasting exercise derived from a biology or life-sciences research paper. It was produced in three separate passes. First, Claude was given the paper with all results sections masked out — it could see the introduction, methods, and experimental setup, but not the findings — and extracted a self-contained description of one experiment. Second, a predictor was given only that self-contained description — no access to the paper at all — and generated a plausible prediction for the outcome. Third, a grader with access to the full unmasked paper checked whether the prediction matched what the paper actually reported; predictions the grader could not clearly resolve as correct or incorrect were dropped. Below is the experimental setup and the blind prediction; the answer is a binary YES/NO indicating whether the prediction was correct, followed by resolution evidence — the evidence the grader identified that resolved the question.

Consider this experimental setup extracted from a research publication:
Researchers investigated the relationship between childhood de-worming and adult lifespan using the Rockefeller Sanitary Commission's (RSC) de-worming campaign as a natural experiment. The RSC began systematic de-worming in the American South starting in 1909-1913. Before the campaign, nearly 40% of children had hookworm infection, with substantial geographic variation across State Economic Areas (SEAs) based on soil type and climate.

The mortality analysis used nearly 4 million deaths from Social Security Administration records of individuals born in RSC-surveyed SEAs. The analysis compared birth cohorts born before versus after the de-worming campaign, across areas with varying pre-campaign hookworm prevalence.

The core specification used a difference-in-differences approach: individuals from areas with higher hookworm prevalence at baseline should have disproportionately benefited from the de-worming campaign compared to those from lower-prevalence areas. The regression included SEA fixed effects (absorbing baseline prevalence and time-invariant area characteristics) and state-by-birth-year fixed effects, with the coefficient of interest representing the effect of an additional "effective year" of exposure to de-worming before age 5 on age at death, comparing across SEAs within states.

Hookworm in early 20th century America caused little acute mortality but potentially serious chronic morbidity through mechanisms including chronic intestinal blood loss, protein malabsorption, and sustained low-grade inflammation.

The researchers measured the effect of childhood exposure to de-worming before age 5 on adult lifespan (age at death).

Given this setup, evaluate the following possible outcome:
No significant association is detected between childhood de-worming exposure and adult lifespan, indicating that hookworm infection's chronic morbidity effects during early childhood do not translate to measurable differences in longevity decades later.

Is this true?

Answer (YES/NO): NO